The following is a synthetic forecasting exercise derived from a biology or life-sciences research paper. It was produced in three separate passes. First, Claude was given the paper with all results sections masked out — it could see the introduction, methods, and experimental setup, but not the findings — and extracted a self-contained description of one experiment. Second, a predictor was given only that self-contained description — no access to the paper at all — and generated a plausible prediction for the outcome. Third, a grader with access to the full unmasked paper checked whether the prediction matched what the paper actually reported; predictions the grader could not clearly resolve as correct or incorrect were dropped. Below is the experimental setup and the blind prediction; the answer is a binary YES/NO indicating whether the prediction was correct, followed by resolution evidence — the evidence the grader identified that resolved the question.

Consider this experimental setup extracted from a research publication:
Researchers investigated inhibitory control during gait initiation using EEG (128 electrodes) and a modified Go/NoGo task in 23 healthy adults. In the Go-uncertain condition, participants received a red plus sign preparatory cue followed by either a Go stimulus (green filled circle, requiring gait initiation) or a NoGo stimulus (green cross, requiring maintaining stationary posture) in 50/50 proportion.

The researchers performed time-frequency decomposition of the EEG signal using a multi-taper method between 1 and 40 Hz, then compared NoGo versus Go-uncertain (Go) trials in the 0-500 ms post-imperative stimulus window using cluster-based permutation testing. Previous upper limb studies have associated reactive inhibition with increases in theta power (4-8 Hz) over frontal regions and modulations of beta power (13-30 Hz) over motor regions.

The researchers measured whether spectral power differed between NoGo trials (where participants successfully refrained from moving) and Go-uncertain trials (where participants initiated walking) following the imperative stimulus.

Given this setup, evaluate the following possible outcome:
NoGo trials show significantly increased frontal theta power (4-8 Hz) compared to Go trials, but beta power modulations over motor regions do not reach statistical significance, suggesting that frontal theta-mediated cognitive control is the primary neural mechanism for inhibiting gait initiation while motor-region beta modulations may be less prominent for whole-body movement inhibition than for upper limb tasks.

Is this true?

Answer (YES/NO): NO